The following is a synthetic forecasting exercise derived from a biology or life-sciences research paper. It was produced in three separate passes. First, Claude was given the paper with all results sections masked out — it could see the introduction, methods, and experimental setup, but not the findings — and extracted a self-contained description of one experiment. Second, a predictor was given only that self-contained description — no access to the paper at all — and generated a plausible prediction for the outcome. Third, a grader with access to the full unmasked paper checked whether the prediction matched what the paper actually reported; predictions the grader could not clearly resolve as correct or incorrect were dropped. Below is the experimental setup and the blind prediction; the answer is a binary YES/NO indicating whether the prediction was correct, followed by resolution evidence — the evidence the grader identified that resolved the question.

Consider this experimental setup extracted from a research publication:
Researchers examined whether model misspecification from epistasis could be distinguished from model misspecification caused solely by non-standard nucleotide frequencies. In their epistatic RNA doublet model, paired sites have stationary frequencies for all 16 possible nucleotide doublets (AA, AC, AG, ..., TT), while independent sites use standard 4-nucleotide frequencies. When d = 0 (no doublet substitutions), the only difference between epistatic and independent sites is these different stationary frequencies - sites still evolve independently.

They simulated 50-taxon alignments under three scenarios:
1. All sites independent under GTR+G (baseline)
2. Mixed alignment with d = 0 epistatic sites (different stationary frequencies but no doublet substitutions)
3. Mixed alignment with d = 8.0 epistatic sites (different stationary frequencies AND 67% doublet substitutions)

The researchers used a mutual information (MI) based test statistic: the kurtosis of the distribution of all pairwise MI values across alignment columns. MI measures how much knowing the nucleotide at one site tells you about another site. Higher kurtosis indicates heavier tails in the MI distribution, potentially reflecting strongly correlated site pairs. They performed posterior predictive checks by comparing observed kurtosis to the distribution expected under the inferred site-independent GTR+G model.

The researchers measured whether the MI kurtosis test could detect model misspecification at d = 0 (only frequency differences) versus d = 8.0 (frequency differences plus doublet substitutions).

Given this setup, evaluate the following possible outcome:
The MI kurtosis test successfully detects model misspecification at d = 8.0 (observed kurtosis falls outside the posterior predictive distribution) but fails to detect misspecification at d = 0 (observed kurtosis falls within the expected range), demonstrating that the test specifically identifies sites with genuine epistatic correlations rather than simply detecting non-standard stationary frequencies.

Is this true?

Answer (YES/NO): NO